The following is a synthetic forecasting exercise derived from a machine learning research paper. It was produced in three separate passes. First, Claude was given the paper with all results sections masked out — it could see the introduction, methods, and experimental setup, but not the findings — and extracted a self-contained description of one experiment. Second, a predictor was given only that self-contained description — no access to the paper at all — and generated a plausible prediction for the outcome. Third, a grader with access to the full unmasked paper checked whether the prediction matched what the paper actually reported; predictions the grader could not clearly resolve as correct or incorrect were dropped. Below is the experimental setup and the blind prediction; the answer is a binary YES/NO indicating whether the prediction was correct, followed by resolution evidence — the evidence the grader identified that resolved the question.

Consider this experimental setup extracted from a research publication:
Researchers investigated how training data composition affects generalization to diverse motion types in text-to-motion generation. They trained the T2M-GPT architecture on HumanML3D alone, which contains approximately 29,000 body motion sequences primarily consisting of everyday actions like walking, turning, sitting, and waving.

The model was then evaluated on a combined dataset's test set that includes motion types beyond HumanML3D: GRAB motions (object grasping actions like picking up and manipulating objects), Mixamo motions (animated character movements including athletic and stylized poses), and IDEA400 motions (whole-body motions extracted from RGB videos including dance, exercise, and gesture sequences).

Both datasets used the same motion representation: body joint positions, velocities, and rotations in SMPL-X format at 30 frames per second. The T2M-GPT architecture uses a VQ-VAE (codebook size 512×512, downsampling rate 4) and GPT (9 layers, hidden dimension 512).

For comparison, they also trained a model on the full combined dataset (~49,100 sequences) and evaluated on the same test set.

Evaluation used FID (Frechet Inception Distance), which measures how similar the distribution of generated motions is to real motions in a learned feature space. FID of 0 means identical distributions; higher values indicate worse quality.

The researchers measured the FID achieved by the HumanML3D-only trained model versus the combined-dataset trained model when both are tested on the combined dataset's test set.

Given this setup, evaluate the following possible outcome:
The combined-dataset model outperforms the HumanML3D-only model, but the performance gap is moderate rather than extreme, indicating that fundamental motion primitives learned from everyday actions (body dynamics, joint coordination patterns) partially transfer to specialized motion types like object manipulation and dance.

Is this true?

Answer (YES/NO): NO